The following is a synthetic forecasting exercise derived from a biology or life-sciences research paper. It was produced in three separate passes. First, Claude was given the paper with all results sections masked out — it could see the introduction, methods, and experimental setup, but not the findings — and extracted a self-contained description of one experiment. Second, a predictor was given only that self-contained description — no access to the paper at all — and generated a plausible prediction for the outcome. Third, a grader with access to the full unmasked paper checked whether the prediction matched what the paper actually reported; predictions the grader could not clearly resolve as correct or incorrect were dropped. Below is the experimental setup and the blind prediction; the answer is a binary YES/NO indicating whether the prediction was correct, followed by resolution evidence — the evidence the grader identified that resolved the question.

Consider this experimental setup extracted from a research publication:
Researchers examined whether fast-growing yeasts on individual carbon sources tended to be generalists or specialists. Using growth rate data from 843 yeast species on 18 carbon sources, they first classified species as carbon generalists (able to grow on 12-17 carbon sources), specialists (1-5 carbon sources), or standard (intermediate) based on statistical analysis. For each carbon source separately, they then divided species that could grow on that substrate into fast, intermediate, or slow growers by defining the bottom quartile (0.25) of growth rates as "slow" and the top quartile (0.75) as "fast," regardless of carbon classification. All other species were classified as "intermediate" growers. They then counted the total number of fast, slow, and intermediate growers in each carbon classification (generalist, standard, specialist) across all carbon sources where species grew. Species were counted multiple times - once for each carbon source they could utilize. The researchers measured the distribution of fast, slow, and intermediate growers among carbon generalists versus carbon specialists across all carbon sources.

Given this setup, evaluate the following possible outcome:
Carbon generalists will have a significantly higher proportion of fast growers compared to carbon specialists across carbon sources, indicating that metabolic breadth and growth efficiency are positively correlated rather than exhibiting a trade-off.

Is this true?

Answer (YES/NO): YES